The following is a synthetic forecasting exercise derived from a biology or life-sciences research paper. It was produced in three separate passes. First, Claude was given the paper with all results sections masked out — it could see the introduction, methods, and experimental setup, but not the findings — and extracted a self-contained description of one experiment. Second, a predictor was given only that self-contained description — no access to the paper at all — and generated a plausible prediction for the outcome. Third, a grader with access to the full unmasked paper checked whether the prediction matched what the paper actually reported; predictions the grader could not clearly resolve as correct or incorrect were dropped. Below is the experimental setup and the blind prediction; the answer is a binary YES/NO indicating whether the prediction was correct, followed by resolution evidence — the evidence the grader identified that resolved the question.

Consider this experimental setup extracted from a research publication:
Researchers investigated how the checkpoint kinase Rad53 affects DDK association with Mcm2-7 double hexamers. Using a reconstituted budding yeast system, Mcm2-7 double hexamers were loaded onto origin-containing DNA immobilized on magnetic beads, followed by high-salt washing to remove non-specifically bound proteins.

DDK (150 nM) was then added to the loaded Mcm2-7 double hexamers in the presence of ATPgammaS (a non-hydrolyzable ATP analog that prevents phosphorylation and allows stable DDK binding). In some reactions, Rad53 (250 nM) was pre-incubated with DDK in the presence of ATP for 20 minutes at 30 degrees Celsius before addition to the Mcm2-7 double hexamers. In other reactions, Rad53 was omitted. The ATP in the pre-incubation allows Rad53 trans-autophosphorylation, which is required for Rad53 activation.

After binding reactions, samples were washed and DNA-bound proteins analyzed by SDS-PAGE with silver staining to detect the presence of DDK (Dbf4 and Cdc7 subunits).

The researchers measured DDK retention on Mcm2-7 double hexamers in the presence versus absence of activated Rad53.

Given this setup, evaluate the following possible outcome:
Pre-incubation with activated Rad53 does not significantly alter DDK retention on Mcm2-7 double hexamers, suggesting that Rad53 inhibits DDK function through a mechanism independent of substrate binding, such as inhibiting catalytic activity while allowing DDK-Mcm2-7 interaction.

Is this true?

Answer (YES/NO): NO